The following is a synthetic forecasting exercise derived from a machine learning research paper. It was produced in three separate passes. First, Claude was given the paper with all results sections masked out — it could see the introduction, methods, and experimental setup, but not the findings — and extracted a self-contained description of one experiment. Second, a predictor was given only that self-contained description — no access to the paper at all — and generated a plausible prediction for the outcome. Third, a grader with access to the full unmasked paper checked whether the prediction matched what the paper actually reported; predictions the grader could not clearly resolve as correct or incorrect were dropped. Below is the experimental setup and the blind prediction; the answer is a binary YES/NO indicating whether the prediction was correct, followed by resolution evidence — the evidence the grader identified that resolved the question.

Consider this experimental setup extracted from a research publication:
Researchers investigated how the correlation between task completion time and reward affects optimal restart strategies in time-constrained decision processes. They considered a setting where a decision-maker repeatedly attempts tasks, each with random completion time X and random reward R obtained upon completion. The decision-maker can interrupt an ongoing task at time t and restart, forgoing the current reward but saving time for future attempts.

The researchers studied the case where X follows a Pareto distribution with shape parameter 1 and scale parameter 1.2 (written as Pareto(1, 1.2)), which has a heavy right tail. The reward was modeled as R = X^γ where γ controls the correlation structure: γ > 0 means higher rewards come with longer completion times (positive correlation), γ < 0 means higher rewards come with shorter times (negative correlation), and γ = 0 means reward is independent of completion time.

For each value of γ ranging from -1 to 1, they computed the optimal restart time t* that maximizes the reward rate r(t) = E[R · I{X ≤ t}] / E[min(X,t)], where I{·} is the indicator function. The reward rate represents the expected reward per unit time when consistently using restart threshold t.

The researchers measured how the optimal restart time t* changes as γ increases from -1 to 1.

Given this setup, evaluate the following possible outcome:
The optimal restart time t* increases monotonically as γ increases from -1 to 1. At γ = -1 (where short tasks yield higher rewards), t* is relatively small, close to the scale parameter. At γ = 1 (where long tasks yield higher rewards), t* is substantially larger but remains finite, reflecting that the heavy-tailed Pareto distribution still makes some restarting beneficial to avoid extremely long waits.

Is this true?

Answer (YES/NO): NO